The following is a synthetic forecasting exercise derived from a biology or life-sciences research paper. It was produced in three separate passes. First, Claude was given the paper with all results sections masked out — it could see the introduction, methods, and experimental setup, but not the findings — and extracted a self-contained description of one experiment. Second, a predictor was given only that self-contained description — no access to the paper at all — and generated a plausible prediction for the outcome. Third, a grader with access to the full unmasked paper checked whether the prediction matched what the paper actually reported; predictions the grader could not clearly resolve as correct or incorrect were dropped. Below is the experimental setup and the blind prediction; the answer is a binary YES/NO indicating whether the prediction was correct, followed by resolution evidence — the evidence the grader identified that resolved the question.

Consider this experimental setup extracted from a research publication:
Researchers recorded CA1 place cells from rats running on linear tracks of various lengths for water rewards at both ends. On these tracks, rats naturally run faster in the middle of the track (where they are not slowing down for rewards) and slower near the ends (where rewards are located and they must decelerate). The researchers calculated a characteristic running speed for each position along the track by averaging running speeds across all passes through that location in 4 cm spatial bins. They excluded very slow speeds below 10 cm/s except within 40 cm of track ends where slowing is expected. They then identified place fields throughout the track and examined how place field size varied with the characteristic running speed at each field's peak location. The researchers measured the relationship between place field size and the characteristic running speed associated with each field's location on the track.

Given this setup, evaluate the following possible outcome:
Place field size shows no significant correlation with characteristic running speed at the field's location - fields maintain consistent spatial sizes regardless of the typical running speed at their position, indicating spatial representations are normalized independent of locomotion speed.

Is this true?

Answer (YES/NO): NO